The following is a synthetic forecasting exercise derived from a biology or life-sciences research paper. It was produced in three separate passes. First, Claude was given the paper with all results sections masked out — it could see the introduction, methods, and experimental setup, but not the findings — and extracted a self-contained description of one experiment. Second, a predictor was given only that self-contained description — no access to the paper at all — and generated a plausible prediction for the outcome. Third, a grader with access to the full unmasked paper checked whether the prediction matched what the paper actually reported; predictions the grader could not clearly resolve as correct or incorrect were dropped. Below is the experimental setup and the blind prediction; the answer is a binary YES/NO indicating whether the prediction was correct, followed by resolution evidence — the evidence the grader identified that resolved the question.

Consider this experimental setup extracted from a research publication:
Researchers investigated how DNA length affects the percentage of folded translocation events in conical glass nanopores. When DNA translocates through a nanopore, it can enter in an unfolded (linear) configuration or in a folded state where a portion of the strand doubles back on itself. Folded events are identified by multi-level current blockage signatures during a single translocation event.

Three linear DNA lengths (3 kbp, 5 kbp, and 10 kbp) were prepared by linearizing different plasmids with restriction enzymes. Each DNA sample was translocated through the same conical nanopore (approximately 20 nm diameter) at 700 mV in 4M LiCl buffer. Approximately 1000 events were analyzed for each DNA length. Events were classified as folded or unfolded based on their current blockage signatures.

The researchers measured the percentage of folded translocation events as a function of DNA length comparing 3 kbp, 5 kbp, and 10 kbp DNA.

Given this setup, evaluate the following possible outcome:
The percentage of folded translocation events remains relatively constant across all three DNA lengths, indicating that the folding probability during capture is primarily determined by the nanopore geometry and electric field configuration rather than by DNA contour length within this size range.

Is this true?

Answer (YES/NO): NO